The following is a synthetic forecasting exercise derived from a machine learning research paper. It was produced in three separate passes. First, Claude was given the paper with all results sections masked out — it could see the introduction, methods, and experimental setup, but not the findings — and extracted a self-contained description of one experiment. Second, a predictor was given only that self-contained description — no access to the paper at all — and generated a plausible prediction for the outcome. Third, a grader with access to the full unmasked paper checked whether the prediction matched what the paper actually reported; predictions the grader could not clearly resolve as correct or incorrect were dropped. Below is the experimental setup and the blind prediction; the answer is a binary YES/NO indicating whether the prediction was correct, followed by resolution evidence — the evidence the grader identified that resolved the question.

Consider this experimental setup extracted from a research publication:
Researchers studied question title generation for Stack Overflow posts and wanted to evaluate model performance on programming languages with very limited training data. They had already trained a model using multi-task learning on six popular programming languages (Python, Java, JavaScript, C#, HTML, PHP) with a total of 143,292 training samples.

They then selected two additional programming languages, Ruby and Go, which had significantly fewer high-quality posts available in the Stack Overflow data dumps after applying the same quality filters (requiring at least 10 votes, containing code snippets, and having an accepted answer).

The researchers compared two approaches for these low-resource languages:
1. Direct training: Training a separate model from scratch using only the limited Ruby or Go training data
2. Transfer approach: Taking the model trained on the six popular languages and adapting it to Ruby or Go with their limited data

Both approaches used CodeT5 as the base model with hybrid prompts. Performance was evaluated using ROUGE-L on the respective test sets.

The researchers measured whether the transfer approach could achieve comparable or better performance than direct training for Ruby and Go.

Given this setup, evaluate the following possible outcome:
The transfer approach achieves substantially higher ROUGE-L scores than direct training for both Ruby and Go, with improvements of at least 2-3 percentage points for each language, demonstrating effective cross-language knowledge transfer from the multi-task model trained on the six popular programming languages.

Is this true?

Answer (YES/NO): YES